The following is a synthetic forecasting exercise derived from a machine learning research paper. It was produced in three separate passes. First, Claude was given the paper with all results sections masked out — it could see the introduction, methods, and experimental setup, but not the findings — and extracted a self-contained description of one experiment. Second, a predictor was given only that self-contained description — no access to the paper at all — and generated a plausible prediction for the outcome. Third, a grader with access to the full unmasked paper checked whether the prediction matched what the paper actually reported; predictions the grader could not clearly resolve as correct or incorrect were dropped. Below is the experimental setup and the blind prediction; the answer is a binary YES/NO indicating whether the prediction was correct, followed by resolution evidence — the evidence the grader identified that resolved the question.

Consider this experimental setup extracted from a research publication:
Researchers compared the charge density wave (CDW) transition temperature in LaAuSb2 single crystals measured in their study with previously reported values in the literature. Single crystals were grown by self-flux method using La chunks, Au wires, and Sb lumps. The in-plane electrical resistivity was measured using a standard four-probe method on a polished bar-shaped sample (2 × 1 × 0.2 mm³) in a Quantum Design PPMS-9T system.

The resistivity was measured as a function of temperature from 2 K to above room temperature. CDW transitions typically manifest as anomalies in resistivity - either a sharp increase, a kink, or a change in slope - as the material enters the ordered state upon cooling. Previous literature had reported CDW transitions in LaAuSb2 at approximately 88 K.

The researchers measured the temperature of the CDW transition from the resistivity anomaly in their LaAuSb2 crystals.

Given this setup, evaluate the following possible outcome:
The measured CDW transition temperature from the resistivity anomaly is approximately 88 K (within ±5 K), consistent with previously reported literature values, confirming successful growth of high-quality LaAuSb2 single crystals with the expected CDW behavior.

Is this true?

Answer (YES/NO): NO